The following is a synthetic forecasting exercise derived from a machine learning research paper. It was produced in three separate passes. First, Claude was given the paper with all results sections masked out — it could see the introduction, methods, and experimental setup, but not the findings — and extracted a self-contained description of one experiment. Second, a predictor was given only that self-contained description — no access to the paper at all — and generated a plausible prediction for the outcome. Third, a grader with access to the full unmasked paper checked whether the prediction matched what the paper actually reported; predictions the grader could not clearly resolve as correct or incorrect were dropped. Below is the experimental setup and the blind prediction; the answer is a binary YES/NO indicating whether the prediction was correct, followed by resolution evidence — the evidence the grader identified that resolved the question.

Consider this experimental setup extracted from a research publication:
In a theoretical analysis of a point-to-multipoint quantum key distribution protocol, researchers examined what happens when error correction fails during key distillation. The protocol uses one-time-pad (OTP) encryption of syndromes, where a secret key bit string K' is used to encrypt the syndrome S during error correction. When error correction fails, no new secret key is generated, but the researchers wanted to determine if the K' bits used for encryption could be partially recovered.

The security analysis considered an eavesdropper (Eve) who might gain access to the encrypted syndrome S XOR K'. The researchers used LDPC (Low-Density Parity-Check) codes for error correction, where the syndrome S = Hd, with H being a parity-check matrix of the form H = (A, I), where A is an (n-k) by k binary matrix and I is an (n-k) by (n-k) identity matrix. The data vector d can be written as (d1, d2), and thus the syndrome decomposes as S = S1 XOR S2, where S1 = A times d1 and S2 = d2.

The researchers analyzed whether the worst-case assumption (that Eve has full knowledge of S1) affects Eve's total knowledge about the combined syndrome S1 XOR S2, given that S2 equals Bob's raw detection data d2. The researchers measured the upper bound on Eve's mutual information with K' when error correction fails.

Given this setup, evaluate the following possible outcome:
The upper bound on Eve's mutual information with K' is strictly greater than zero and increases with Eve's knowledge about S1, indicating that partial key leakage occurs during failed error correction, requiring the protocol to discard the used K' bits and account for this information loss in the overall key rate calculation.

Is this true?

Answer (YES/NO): NO